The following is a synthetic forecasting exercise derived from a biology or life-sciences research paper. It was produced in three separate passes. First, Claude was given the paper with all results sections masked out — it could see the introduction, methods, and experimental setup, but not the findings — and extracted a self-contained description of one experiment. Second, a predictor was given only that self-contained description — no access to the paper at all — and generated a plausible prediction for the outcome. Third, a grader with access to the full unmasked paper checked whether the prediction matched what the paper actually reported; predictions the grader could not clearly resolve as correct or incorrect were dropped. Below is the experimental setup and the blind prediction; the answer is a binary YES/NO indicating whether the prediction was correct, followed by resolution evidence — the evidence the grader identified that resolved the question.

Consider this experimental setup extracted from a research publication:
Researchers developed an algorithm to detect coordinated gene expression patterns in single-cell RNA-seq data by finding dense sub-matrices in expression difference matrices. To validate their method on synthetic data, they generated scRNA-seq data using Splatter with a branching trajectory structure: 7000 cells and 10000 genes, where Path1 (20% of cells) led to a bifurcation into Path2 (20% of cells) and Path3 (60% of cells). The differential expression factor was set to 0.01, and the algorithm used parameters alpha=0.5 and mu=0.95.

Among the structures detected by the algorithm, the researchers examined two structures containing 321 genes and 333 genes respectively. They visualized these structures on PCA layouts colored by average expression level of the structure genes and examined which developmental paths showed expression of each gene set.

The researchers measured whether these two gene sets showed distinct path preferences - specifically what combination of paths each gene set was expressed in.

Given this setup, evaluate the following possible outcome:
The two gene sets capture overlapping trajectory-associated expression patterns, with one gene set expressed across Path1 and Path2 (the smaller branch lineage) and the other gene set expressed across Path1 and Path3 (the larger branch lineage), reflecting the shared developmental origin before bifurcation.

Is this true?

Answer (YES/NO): YES